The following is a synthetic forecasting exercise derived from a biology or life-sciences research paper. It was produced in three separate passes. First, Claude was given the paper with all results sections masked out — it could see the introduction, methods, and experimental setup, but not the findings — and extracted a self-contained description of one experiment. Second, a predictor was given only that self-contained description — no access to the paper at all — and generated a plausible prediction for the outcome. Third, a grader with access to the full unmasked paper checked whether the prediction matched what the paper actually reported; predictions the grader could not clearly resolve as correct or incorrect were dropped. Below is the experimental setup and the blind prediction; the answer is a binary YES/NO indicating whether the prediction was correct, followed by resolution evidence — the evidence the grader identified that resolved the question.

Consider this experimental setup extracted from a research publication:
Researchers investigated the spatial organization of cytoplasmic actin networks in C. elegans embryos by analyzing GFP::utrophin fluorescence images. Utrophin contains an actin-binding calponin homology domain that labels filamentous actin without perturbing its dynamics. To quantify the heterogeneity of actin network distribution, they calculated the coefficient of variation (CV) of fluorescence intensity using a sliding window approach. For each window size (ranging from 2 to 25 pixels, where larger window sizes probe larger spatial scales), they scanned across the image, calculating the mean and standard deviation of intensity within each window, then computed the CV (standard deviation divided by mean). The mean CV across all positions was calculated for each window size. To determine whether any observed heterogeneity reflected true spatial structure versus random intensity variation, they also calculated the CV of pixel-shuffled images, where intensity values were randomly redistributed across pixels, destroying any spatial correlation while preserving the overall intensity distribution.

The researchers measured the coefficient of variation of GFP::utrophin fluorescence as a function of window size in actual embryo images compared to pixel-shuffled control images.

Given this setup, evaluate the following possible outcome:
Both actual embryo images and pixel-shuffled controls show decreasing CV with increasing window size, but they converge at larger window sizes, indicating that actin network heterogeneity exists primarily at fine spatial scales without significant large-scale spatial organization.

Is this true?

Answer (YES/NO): NO